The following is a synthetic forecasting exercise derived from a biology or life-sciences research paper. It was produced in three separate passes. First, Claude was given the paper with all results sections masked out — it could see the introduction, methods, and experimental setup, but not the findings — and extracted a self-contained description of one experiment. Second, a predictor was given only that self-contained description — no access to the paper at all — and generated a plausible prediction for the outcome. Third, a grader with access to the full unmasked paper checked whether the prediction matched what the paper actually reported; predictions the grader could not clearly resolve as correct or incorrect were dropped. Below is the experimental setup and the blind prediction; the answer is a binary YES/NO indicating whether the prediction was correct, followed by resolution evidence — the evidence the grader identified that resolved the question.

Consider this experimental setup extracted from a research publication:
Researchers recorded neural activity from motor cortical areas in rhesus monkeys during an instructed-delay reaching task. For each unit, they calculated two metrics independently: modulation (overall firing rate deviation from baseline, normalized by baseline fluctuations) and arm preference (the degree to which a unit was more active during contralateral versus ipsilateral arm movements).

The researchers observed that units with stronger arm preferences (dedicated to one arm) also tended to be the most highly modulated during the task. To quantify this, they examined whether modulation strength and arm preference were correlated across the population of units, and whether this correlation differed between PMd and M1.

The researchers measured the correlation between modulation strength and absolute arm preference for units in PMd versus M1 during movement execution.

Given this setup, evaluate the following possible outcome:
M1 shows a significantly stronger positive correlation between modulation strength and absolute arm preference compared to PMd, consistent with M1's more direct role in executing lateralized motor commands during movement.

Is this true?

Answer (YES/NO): NO